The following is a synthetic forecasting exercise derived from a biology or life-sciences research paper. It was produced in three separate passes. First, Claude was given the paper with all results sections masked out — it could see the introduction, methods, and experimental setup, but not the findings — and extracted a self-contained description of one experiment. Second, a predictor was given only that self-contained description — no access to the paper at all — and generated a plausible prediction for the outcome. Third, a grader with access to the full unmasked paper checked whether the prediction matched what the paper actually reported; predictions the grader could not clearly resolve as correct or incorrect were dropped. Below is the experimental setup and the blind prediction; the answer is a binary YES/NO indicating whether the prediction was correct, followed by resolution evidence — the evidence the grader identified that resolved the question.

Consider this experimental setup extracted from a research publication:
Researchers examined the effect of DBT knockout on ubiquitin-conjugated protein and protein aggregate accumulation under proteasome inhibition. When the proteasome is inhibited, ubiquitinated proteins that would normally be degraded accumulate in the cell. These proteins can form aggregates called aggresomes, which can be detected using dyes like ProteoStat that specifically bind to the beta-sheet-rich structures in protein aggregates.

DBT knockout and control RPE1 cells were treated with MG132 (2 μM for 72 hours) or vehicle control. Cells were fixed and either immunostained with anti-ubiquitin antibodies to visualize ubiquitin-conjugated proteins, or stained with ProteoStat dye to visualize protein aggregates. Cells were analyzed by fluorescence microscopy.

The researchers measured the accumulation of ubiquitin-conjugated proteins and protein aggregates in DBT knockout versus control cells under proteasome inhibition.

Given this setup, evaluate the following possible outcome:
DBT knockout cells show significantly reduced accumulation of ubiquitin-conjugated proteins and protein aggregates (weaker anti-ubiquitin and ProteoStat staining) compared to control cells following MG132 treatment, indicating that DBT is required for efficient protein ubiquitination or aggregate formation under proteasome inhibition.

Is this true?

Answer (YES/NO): NO